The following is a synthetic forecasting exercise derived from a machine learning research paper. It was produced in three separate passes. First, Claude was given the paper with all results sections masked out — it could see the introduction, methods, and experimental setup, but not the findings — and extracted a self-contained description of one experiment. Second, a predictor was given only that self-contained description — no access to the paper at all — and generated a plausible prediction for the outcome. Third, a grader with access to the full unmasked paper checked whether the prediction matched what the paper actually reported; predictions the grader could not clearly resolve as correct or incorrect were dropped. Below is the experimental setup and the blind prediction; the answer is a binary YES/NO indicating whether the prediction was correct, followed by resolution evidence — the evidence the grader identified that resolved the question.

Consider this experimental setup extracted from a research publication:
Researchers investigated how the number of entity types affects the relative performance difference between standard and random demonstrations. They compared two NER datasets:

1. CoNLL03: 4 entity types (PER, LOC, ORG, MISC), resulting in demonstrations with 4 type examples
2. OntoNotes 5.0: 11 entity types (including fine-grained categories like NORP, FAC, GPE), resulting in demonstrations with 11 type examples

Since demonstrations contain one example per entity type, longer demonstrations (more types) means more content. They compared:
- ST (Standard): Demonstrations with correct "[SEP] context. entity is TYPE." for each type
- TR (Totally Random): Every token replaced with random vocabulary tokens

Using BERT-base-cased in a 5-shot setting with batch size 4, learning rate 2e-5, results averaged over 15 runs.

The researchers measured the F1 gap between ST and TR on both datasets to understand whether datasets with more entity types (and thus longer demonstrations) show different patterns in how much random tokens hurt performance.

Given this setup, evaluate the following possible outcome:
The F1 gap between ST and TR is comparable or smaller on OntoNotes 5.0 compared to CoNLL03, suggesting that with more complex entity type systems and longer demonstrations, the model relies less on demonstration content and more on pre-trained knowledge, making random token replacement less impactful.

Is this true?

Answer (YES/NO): YES